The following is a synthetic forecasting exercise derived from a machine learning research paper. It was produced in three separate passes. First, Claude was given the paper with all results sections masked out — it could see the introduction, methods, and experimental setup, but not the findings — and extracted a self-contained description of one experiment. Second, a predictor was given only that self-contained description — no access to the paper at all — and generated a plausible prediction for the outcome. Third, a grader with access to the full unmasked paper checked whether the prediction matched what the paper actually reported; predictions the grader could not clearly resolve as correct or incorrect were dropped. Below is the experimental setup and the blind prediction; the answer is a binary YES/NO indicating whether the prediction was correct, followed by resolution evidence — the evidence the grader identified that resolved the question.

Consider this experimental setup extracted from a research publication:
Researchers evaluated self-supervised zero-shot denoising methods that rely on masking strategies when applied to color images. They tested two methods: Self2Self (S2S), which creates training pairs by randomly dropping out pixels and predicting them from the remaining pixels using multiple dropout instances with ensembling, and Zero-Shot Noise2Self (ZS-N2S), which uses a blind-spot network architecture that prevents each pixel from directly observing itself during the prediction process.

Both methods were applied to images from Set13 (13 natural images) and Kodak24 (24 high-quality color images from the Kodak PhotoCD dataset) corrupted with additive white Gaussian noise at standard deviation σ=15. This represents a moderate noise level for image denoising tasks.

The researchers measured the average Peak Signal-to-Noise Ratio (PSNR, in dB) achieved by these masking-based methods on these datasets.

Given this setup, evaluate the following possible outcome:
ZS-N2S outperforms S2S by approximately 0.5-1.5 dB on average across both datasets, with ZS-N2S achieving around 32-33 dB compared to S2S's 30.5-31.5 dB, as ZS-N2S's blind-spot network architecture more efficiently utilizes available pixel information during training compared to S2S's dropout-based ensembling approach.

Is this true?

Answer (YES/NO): NO